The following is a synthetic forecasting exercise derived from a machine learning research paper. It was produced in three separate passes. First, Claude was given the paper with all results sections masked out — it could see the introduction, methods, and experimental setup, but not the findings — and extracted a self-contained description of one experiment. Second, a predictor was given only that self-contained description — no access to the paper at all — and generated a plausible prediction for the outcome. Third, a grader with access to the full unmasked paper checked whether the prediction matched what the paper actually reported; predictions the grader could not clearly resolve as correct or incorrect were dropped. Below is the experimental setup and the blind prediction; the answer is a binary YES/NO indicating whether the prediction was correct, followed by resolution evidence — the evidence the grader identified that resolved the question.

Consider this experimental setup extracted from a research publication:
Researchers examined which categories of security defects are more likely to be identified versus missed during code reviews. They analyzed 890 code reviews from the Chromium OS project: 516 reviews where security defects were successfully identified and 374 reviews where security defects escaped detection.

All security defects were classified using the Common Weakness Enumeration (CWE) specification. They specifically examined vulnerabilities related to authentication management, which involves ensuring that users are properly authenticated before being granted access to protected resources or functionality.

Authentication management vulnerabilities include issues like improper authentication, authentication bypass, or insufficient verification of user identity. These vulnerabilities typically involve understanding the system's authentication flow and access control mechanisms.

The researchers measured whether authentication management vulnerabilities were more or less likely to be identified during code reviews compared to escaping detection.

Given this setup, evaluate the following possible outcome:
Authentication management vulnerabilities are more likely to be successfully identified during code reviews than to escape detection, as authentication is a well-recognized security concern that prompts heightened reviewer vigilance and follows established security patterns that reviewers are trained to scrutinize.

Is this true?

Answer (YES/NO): NO